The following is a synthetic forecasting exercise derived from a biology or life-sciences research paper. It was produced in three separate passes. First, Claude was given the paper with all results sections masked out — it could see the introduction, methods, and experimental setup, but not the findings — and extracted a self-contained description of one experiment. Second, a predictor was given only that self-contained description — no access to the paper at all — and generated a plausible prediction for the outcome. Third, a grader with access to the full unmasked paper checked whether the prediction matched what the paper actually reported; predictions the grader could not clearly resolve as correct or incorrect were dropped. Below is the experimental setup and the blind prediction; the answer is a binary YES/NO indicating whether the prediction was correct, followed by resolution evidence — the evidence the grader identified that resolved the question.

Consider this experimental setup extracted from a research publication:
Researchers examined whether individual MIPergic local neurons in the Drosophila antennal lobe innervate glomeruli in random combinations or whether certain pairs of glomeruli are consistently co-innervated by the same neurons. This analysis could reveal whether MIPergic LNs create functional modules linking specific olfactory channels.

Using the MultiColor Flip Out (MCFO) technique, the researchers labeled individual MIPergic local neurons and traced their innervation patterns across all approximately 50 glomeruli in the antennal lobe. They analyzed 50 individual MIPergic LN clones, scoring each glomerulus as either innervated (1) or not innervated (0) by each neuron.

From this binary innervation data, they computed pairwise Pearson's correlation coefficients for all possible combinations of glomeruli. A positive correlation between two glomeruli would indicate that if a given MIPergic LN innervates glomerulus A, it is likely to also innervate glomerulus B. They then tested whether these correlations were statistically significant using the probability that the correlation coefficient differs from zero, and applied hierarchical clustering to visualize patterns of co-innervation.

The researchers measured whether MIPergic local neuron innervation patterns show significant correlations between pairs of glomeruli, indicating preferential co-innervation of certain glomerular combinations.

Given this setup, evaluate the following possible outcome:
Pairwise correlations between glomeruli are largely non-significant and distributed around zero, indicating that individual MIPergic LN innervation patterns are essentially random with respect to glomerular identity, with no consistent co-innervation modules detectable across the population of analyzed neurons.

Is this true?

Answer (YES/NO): NO